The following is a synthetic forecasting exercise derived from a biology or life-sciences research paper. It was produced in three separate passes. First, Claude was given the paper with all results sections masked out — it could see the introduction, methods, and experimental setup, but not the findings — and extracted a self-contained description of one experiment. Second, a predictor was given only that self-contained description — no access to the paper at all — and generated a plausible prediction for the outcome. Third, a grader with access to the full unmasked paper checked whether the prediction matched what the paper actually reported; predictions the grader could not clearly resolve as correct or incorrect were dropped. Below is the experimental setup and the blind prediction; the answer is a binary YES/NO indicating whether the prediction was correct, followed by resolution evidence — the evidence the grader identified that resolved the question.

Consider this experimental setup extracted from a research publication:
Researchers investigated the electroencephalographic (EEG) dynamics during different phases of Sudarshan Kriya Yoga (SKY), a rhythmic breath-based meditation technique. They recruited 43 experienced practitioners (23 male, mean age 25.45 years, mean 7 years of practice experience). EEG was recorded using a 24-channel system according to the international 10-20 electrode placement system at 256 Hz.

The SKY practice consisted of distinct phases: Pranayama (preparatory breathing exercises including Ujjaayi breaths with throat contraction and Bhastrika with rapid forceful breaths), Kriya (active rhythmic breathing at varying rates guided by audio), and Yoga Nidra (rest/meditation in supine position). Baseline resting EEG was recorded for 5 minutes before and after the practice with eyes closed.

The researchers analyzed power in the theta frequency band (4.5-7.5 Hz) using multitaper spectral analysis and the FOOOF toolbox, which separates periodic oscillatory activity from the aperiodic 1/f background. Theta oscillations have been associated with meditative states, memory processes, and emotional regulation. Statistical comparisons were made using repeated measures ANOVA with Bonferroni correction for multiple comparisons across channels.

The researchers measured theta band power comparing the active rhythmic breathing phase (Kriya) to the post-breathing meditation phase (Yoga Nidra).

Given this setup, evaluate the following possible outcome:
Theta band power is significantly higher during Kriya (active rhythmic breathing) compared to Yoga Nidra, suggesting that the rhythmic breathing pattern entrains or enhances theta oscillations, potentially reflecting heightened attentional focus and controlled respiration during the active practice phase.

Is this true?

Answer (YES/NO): NO